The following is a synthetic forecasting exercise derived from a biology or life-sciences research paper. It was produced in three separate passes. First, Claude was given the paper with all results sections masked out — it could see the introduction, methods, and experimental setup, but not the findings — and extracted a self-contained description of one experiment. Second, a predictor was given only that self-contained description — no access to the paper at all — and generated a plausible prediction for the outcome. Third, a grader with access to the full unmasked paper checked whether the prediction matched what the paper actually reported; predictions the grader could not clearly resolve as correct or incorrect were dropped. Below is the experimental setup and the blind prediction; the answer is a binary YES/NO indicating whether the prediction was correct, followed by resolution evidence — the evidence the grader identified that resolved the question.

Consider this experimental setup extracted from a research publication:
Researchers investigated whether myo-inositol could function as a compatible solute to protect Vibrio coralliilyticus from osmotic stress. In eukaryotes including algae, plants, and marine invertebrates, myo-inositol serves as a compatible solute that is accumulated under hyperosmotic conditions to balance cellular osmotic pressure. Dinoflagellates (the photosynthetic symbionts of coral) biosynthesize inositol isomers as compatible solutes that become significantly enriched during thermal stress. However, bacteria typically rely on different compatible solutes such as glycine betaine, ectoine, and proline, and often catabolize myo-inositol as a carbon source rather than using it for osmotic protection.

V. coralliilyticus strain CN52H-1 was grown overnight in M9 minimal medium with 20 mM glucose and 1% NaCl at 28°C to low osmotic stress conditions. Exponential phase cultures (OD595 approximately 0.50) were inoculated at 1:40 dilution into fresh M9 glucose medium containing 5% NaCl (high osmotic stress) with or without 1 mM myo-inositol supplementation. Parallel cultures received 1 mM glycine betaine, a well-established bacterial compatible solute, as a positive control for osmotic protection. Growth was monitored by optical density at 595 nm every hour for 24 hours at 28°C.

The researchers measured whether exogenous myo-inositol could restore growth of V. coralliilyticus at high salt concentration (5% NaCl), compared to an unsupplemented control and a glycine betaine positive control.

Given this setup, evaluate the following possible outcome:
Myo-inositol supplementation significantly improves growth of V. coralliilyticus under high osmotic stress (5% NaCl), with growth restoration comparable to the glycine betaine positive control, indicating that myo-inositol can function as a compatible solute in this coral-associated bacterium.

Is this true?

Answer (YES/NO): NO